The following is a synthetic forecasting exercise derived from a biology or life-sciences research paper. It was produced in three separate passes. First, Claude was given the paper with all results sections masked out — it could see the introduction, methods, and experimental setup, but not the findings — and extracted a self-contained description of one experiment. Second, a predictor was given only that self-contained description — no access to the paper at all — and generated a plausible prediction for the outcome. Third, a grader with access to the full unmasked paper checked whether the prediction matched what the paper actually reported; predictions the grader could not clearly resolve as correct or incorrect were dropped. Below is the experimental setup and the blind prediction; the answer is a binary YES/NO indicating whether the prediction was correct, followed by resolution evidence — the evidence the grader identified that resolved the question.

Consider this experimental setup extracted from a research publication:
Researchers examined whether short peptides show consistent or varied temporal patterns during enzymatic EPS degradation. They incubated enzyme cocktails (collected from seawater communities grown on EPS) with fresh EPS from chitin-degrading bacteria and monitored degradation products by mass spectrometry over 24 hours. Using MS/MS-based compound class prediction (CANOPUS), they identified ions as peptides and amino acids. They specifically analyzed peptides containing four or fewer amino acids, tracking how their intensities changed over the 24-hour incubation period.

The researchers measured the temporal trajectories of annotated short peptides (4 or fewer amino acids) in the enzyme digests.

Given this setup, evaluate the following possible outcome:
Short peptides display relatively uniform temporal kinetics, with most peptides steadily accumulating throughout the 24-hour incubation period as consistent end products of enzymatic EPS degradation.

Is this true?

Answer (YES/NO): NO